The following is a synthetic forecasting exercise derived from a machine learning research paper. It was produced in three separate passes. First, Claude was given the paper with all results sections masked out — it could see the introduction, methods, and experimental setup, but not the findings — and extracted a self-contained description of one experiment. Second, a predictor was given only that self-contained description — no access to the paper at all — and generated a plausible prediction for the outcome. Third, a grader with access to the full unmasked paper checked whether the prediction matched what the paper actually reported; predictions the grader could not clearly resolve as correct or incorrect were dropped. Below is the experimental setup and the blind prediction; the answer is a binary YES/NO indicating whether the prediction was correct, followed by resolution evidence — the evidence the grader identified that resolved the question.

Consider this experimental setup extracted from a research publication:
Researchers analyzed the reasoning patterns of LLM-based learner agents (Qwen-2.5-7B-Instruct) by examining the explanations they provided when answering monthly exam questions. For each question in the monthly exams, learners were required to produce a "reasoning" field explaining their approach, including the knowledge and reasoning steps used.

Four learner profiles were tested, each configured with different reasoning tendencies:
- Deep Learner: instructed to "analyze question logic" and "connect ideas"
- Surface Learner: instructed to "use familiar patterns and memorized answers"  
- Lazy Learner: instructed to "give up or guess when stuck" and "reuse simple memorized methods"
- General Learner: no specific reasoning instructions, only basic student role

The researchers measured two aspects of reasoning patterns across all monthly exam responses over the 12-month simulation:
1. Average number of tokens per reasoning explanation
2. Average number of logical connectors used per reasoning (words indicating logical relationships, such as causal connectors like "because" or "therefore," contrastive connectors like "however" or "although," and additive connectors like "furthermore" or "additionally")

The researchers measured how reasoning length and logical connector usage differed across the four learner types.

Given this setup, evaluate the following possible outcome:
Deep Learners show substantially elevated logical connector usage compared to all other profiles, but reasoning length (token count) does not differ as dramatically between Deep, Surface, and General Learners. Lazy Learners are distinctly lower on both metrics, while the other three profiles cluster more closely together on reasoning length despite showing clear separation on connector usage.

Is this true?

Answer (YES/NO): NO